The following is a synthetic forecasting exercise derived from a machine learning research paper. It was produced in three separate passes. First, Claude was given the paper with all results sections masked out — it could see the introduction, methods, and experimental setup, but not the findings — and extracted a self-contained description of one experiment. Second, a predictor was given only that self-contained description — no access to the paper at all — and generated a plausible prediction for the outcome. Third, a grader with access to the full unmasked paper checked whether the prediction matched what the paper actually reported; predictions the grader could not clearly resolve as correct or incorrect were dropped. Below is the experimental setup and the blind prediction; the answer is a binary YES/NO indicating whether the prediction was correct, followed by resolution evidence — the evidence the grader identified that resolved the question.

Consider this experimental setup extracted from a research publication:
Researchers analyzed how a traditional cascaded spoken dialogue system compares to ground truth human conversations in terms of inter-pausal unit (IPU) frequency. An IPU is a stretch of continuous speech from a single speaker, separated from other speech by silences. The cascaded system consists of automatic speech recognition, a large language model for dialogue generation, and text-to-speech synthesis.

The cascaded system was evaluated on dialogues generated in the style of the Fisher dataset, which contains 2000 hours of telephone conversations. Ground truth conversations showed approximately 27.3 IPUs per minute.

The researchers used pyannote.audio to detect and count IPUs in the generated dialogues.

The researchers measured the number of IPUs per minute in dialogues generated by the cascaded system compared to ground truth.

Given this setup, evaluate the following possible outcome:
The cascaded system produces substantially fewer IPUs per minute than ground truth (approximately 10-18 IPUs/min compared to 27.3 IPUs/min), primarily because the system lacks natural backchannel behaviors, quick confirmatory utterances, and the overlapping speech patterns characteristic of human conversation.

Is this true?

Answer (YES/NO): YES